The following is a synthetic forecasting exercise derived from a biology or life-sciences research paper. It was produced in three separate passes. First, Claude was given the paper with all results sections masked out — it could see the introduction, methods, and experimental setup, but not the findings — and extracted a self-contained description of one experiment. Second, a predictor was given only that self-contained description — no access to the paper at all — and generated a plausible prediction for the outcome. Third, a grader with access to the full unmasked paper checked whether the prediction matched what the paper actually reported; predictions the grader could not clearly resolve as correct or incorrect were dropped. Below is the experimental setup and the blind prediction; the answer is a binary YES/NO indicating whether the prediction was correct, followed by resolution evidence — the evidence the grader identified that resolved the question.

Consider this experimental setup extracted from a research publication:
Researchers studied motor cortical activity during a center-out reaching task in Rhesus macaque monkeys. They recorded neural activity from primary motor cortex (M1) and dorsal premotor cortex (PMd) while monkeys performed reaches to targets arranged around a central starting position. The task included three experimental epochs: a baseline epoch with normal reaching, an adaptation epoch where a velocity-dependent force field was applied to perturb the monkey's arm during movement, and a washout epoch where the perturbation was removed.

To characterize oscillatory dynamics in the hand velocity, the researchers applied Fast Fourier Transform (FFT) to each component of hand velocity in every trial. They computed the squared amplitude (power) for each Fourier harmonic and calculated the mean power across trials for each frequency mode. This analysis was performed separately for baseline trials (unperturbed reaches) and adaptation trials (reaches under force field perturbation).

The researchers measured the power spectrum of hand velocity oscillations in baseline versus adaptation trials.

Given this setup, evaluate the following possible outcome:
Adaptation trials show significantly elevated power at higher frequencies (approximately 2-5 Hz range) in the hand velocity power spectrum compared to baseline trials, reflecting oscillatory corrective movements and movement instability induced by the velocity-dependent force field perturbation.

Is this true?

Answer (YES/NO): YES